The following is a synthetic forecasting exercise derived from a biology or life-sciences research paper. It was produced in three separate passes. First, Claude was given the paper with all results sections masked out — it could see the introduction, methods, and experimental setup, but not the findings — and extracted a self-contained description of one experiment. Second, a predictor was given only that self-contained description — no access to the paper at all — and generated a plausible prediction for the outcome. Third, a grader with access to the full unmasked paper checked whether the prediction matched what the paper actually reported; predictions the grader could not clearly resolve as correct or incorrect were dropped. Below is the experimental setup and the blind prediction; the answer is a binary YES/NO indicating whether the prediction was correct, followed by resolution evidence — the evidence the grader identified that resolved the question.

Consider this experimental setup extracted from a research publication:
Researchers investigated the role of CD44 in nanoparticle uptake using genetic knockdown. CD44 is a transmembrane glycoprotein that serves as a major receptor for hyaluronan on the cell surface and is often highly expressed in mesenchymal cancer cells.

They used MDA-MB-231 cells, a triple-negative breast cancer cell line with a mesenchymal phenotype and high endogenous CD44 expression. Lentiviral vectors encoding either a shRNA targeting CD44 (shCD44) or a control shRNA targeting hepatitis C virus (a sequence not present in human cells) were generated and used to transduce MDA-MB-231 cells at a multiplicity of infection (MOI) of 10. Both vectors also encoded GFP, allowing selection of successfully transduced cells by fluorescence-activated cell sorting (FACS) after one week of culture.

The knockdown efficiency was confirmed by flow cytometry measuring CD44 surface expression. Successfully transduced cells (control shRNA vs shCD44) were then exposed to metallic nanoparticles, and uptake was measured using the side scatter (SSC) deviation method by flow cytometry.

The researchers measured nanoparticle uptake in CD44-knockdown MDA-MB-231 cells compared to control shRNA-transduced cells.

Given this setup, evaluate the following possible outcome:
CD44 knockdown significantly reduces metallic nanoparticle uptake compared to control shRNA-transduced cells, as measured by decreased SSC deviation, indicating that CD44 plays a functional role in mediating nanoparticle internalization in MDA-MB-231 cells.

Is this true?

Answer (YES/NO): YES